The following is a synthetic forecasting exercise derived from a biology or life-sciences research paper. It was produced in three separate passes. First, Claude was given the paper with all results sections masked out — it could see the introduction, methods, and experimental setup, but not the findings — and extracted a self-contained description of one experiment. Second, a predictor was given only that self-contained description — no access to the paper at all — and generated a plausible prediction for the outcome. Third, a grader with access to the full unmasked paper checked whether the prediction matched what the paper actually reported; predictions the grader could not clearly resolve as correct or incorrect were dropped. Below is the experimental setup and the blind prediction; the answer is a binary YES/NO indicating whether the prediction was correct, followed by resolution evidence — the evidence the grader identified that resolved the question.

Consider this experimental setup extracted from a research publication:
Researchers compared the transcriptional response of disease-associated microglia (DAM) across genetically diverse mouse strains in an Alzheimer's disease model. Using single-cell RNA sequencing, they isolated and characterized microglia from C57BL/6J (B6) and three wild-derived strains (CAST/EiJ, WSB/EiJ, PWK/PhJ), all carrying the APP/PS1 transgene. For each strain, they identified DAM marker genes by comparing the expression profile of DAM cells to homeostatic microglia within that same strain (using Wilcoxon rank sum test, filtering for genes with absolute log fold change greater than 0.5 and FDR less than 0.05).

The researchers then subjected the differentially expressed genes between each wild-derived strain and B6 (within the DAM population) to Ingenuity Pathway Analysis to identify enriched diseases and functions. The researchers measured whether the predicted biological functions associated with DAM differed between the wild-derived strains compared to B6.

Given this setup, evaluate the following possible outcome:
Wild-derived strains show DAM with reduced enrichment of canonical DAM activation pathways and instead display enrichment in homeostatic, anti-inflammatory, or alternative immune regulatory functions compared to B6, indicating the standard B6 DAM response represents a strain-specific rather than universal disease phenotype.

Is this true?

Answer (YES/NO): NO